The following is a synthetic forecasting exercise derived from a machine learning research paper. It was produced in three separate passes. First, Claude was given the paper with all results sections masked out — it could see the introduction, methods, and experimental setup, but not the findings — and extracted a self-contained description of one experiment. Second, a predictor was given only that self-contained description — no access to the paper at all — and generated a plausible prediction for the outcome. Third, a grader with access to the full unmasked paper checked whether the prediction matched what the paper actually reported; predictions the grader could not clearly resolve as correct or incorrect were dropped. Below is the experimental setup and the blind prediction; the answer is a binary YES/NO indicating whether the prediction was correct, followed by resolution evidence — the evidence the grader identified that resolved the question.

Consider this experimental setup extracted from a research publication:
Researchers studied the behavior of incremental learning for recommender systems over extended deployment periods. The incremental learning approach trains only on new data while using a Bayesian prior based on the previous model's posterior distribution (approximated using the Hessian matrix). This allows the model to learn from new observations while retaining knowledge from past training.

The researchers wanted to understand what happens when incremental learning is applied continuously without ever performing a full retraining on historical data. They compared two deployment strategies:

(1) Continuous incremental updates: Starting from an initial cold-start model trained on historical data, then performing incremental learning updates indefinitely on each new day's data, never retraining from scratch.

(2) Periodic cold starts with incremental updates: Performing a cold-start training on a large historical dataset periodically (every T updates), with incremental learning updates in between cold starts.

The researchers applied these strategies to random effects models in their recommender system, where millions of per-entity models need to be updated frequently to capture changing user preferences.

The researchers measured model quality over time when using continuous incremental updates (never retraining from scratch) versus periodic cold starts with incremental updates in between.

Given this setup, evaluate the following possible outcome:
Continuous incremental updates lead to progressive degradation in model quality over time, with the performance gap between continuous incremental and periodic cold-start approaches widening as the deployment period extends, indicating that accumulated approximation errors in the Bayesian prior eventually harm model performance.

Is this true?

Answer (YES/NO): YES